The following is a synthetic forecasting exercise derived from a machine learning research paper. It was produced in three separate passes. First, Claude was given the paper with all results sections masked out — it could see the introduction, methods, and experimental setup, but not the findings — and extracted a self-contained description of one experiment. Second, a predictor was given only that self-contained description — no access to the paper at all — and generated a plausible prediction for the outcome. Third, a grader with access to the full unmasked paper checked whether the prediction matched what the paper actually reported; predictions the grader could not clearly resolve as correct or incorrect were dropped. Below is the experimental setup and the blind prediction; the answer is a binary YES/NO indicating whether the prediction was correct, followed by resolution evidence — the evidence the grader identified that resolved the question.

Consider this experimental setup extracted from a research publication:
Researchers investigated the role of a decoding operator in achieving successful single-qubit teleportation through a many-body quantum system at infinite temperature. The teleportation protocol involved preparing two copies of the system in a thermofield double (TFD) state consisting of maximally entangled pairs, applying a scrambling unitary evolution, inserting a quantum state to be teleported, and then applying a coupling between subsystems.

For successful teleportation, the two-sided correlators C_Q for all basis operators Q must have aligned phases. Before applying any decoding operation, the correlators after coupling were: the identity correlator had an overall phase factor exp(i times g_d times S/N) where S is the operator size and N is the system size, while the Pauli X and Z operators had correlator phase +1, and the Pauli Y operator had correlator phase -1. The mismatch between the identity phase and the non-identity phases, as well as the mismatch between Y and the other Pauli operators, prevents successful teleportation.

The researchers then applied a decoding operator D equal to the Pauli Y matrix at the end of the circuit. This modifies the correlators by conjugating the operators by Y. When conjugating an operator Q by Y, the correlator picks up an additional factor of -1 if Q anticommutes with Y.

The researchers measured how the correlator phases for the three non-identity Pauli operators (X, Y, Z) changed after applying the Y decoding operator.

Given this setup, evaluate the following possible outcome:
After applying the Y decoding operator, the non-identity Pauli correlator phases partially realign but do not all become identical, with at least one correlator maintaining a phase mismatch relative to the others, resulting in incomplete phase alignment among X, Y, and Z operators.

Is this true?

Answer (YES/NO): NO